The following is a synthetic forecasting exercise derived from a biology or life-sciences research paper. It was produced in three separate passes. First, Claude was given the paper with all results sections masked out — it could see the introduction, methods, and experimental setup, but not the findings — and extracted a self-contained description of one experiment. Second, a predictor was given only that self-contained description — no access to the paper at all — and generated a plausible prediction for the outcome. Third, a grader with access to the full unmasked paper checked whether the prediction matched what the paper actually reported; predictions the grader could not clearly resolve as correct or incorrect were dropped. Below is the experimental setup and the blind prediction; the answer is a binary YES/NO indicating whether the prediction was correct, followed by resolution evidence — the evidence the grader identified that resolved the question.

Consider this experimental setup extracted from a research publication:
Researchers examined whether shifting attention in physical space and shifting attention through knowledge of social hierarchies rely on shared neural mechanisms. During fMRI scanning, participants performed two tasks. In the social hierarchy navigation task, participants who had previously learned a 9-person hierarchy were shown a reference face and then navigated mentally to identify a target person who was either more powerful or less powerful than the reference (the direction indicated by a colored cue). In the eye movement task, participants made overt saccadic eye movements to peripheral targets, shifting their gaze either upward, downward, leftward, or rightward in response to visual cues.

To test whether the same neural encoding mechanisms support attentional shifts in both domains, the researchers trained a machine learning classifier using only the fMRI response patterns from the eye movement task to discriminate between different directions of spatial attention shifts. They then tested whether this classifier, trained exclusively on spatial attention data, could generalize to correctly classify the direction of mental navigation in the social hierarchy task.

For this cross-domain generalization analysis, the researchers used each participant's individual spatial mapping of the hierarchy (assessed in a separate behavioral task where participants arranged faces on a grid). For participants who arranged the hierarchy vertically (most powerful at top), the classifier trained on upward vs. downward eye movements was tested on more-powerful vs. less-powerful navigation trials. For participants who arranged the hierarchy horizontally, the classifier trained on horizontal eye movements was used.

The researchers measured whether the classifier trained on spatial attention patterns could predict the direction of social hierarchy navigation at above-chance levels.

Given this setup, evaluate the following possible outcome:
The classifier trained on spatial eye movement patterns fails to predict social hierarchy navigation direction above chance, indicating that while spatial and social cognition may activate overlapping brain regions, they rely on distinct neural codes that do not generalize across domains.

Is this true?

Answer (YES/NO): YES